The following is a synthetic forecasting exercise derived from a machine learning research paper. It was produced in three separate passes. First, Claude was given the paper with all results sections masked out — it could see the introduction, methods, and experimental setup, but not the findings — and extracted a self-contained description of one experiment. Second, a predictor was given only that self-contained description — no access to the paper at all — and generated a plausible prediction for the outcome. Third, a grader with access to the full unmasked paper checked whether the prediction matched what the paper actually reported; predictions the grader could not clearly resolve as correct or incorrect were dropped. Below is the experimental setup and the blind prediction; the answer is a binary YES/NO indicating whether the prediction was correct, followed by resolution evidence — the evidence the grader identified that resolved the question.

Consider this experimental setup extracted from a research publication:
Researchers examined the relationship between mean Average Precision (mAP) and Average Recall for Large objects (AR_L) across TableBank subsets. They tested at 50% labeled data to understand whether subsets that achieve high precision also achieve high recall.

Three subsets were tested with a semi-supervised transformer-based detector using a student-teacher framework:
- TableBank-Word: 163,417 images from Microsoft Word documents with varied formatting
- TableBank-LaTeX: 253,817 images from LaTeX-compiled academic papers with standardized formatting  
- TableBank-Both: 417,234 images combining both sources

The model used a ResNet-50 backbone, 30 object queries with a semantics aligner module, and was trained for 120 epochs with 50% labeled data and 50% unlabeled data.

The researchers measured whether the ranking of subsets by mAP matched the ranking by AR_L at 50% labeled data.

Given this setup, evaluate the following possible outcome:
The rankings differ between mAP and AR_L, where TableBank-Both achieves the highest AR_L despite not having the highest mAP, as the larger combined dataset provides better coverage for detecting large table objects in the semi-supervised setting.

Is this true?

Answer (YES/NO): NO